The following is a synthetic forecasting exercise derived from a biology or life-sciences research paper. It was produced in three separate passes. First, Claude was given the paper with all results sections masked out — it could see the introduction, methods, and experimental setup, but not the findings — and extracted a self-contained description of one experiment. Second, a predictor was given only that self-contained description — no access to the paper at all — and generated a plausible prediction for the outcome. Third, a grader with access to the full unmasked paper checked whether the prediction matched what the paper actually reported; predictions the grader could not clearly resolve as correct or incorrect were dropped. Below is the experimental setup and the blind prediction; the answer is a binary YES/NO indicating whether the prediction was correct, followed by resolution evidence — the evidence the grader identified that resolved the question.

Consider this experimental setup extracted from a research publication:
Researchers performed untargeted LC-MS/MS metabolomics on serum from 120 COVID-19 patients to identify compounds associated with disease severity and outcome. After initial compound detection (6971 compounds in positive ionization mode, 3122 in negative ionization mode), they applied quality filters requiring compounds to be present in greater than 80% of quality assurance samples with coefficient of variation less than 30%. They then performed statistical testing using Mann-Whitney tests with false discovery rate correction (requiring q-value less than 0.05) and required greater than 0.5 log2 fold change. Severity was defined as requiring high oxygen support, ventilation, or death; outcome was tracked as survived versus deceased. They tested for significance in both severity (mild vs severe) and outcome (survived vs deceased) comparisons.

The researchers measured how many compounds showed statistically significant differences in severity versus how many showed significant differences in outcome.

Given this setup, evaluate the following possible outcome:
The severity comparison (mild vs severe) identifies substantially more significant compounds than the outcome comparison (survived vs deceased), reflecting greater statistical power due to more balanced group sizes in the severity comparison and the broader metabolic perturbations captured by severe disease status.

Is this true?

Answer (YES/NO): NO